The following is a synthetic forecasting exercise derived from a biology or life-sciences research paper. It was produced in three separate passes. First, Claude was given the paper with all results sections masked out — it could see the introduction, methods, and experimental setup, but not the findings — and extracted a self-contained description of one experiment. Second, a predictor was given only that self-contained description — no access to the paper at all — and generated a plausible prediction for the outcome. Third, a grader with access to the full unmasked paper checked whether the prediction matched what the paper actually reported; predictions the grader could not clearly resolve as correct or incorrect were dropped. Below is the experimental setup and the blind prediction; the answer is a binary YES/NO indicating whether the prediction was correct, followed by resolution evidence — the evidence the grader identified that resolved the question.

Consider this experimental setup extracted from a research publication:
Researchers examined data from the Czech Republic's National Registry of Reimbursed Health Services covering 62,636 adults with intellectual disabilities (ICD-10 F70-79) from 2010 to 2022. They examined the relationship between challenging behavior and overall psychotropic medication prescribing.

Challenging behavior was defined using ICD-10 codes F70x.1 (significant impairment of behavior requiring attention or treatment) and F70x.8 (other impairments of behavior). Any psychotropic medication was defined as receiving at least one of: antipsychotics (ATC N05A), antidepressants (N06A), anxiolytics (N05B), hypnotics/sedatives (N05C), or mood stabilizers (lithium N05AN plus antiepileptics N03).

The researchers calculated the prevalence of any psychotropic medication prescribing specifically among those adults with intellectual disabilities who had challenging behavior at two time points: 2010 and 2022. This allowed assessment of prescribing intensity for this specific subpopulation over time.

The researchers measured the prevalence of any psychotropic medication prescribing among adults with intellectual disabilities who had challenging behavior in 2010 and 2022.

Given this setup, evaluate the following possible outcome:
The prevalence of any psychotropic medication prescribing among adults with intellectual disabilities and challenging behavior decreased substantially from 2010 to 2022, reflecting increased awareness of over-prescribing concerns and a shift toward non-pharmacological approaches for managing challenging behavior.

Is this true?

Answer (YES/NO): NO